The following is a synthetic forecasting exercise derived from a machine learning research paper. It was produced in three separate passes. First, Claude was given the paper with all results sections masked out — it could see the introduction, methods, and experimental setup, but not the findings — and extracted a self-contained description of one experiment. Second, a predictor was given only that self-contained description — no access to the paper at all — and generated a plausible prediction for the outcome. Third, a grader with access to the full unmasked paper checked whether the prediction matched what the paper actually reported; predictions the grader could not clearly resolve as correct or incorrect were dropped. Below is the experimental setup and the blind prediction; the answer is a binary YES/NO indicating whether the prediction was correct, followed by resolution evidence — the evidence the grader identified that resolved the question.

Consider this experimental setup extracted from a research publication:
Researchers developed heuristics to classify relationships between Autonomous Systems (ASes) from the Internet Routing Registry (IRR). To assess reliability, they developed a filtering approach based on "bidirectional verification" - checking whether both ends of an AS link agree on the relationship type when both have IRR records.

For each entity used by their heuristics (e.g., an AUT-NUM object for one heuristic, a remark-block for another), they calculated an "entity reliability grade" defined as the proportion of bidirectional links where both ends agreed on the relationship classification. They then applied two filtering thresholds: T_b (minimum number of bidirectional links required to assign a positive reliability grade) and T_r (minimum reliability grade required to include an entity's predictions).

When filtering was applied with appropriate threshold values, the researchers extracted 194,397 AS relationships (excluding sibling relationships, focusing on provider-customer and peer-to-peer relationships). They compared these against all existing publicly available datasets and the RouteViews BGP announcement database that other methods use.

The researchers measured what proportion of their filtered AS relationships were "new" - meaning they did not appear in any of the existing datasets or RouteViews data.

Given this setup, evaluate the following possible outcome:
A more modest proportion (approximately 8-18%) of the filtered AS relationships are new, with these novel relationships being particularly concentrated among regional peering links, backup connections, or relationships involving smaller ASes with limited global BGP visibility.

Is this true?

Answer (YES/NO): NO